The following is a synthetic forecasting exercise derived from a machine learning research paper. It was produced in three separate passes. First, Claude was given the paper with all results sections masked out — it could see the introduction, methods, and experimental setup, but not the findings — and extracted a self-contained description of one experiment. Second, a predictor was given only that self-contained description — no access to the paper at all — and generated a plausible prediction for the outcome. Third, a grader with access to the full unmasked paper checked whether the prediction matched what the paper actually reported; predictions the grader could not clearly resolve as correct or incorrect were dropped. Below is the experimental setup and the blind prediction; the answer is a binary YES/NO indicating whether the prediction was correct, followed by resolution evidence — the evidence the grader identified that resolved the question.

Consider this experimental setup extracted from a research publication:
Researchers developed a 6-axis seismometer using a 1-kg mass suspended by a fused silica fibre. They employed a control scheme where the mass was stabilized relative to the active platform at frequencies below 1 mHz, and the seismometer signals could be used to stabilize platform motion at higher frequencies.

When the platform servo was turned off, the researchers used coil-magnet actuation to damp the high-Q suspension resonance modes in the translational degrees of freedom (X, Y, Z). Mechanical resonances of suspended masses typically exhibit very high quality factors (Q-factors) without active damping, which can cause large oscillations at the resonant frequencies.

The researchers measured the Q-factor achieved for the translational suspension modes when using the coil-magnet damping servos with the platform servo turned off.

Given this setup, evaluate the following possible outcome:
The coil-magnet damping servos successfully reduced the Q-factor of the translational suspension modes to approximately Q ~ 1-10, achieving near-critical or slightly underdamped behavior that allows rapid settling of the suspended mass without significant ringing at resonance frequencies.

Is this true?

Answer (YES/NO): NO